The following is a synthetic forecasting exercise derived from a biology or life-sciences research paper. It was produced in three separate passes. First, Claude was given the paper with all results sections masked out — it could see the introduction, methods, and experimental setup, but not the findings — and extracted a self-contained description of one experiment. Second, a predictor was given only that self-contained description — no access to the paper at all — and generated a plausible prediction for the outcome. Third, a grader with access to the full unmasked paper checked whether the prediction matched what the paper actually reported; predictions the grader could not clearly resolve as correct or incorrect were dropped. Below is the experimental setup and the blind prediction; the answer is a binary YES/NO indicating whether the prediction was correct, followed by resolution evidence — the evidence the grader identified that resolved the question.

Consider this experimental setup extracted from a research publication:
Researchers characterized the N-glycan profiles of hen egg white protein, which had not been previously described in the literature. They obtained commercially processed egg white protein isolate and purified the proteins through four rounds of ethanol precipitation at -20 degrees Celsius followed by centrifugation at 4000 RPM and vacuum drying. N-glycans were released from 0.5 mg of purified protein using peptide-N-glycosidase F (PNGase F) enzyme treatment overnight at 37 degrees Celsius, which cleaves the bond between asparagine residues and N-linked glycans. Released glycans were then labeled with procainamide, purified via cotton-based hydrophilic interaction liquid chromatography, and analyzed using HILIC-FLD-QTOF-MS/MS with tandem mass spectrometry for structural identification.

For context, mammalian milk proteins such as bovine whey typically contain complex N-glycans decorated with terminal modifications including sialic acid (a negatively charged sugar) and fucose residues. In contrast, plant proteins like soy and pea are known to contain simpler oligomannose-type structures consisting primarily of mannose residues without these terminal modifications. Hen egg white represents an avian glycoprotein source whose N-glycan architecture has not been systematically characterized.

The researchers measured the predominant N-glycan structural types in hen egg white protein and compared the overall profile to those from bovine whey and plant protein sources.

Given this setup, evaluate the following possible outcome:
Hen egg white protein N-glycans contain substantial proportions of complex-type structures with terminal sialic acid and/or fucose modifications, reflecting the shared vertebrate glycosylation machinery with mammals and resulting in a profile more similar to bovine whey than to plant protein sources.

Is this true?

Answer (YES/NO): NO